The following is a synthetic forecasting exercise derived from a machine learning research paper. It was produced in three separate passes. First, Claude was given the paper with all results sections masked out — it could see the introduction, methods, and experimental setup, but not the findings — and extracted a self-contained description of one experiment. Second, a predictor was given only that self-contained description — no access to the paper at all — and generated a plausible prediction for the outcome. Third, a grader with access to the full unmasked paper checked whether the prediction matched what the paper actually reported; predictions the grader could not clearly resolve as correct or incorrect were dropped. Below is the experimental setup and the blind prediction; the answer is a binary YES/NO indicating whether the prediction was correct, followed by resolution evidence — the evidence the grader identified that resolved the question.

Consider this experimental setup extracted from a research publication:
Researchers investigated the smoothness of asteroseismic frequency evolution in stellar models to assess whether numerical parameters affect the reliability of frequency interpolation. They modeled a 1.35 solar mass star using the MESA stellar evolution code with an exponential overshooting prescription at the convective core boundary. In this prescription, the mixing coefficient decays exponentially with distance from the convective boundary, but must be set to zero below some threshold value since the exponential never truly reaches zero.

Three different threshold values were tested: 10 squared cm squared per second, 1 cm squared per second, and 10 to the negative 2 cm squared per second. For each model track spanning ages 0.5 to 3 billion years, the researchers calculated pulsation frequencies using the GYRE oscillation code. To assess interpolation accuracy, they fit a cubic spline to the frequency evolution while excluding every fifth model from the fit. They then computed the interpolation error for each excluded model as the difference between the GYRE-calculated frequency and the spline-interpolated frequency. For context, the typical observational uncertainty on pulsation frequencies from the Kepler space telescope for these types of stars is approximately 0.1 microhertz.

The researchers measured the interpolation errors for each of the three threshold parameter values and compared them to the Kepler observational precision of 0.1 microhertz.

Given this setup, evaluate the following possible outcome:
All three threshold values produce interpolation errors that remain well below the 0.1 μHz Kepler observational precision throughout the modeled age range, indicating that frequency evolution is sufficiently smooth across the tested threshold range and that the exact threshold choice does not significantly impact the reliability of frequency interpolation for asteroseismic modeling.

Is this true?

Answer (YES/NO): NO